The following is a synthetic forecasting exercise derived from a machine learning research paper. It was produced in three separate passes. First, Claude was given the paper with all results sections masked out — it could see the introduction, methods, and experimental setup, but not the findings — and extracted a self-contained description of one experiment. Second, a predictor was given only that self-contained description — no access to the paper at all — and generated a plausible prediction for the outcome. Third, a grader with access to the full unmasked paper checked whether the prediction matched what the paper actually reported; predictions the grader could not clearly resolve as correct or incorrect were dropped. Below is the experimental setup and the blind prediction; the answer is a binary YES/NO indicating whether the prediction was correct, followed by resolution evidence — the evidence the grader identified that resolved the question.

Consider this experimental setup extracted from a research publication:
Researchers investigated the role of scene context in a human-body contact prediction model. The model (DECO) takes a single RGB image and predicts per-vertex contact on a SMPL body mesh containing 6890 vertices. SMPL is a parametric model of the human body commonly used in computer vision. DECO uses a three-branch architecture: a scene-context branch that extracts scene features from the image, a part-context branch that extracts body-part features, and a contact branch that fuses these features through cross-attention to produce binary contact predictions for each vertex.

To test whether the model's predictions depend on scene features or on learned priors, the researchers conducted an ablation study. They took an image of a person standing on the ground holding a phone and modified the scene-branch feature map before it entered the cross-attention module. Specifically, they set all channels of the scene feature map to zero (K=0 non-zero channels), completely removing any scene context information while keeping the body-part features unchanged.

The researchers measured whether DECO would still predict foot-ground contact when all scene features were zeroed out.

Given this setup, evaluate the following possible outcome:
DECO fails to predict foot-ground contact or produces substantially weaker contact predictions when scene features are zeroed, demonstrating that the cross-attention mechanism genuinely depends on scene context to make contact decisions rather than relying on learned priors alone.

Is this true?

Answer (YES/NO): NO